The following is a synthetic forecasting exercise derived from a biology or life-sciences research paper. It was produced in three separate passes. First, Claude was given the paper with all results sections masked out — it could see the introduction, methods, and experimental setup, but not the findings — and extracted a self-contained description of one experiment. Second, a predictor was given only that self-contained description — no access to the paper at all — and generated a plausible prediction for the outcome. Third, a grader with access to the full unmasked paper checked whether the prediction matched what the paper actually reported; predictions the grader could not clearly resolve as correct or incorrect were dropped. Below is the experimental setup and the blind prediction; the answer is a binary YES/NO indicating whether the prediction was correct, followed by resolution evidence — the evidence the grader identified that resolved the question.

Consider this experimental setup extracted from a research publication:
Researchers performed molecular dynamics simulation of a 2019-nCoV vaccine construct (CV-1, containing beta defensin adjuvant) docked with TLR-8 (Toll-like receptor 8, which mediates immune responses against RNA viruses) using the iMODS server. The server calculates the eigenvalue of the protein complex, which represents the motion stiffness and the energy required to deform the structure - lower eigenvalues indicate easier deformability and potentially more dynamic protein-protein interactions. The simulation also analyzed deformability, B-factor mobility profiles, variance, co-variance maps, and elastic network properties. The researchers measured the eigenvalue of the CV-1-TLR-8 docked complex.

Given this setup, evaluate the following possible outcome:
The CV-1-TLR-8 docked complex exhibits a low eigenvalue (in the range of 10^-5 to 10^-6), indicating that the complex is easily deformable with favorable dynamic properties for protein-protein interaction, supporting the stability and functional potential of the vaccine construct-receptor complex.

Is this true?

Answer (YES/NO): YES